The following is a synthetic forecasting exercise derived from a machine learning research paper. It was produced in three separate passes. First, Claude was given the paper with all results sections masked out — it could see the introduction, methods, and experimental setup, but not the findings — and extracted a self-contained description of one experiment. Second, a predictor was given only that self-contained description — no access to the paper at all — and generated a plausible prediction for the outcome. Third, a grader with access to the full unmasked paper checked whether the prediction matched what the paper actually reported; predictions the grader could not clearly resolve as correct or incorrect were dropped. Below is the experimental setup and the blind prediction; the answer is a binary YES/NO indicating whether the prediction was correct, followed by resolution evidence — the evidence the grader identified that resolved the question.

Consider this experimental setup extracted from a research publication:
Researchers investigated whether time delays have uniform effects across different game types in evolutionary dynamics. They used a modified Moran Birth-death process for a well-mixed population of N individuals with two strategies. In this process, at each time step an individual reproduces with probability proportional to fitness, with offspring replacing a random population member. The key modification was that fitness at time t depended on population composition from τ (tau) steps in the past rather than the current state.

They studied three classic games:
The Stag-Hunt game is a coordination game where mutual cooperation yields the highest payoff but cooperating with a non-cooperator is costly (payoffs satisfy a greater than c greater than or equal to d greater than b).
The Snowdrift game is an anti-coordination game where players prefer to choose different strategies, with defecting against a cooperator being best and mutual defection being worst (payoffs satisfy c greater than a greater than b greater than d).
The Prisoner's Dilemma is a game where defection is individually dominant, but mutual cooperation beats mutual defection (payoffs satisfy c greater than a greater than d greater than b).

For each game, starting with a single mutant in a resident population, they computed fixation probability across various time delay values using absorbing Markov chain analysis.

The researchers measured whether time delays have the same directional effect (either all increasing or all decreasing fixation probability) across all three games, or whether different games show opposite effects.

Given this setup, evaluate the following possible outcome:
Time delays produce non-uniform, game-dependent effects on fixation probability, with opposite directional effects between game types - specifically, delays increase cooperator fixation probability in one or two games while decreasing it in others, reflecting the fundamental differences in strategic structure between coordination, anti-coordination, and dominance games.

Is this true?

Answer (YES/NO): YES